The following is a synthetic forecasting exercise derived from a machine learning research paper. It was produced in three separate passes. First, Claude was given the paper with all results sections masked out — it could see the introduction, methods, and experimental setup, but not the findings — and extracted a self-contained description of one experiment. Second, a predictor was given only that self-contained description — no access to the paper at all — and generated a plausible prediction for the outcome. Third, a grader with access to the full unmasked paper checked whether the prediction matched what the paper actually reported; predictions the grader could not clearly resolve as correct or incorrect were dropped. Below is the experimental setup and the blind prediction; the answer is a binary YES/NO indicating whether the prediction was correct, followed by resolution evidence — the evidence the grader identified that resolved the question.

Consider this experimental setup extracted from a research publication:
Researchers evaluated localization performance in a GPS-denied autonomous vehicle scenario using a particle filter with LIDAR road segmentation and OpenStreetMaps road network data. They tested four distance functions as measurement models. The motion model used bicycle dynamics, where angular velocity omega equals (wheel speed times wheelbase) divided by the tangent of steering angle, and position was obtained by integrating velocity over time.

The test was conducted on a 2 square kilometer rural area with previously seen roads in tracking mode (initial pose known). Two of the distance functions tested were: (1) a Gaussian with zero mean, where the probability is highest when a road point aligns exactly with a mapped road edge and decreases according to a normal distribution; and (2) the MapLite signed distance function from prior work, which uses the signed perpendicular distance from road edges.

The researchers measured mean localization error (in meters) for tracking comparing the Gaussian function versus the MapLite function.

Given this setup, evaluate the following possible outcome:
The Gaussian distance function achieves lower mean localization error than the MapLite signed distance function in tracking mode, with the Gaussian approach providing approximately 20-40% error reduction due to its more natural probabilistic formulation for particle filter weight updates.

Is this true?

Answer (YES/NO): NO